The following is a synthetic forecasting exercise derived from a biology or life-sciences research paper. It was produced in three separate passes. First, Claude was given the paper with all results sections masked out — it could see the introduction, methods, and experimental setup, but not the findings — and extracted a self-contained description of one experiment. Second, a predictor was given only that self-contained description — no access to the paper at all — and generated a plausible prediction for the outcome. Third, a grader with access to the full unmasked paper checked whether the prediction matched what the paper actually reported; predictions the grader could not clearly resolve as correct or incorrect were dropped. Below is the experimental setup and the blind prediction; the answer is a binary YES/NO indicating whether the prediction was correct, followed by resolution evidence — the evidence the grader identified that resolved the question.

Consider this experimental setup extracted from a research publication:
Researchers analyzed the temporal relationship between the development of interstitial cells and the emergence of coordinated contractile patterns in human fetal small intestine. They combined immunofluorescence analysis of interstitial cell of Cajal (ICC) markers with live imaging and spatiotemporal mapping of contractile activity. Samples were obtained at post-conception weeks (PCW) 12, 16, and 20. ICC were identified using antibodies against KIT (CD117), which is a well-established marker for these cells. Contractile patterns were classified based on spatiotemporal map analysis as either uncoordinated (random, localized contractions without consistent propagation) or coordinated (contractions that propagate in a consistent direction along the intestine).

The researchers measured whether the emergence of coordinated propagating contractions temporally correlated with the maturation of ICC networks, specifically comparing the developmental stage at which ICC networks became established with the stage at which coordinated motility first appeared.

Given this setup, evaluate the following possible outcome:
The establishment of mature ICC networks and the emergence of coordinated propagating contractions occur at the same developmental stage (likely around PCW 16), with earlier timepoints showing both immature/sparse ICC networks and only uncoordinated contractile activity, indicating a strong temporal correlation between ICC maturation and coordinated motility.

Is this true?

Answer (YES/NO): NO